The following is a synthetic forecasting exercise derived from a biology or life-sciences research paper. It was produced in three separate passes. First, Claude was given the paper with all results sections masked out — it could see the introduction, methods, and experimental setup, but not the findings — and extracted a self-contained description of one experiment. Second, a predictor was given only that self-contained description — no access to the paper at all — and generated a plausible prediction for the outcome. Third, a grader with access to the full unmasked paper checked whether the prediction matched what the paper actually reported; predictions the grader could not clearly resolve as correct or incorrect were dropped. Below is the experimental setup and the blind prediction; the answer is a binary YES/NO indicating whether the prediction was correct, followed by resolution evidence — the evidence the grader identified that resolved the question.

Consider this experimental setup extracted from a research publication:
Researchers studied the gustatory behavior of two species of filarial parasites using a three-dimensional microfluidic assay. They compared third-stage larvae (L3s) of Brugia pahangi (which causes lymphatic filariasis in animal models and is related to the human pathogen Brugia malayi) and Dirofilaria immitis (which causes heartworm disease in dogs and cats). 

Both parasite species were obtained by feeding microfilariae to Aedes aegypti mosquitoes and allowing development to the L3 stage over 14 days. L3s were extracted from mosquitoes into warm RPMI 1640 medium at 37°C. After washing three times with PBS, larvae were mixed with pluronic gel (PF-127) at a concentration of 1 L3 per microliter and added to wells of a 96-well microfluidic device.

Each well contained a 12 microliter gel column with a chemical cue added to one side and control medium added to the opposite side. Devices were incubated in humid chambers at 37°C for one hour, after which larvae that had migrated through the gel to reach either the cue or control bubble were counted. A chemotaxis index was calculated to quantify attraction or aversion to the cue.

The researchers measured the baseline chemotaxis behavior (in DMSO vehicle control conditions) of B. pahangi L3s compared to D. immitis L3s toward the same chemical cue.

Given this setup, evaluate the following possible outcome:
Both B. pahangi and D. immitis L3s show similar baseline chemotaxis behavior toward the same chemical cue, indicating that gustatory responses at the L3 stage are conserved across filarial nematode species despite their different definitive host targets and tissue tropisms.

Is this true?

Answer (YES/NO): NO